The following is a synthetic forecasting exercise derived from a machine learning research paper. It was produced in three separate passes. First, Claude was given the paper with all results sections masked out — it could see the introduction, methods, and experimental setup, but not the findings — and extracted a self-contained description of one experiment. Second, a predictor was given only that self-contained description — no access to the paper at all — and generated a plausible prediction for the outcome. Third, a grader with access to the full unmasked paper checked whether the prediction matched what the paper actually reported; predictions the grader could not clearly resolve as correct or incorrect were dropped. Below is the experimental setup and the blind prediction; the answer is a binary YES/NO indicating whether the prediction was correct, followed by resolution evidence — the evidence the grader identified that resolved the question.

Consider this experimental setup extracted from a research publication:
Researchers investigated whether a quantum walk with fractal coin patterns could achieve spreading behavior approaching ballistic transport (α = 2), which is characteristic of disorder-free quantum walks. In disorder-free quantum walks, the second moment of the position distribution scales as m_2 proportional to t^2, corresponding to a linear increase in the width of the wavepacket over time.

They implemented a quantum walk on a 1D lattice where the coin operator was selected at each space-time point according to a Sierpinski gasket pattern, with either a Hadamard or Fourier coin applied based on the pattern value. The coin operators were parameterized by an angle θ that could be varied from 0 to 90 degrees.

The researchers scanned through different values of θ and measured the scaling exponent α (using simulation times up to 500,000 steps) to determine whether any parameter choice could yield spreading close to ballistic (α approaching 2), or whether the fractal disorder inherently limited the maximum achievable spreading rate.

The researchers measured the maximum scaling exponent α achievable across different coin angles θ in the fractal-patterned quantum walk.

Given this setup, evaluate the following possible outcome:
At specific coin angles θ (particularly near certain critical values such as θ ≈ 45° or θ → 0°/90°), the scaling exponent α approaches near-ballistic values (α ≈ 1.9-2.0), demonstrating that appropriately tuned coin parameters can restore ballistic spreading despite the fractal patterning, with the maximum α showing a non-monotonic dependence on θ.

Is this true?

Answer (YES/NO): NO